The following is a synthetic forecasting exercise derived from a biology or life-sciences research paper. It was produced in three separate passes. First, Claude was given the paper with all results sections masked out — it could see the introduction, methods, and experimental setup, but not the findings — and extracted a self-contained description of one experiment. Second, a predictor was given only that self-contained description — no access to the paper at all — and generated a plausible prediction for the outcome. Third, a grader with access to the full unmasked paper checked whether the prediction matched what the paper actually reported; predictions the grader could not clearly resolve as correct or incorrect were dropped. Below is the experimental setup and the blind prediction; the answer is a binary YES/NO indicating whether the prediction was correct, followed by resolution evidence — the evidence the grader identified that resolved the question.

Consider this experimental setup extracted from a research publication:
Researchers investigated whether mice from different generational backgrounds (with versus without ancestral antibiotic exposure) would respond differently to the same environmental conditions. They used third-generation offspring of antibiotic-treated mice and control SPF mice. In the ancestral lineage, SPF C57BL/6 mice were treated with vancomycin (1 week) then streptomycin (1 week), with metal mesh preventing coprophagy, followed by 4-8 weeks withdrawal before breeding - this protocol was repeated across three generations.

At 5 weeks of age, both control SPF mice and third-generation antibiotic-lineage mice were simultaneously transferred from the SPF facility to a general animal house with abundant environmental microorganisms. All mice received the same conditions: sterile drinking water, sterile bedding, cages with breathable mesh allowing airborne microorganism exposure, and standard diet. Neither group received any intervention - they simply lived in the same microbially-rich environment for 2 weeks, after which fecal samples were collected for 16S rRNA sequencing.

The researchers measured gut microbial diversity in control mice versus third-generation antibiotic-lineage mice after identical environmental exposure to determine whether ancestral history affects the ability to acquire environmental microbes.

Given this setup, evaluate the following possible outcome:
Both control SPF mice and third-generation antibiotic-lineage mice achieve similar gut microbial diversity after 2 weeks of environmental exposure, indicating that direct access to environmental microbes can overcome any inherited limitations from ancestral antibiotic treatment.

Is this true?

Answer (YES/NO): NO